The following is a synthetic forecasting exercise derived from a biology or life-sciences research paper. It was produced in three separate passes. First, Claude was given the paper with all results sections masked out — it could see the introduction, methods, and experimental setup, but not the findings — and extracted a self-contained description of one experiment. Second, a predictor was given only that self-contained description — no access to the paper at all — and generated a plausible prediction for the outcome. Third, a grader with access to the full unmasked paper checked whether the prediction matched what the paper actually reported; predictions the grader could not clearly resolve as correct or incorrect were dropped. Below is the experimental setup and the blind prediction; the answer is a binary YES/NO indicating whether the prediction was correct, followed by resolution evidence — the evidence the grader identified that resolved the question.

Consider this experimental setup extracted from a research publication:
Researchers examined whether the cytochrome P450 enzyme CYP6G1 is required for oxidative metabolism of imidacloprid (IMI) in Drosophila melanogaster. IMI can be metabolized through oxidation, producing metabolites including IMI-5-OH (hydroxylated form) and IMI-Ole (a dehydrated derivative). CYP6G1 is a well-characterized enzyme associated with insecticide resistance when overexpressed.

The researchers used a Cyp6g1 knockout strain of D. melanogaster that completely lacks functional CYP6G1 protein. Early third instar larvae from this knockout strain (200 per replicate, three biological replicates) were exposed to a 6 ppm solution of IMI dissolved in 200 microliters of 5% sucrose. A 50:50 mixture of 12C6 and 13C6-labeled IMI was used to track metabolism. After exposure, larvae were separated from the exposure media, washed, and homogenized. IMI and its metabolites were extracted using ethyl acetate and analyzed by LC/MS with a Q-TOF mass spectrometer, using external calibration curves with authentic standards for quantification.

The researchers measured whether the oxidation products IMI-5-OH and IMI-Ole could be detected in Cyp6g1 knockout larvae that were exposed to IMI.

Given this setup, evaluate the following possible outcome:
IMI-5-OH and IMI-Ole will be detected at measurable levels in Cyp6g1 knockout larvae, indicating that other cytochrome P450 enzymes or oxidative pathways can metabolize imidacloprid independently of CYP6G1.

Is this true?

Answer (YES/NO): YES